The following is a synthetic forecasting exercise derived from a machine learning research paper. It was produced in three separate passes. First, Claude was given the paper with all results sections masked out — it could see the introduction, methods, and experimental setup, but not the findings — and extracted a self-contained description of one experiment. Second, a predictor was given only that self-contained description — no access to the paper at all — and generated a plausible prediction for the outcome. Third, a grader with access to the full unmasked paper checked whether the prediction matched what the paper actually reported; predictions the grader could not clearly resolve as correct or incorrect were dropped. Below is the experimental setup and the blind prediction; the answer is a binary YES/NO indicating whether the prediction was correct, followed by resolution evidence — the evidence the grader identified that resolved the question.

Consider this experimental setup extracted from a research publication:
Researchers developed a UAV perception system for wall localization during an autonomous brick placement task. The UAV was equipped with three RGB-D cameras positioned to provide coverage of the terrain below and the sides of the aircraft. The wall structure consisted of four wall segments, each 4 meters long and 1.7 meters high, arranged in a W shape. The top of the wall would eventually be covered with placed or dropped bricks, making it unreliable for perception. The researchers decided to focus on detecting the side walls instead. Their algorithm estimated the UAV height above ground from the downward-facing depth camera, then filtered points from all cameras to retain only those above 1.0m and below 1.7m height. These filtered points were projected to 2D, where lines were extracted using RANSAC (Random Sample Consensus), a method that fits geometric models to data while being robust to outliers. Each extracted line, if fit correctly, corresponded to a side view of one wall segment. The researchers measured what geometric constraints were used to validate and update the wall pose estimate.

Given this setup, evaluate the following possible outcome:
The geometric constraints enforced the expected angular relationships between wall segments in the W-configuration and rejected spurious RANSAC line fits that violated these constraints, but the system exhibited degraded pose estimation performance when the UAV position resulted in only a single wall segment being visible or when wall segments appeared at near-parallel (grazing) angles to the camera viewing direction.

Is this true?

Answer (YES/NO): NO